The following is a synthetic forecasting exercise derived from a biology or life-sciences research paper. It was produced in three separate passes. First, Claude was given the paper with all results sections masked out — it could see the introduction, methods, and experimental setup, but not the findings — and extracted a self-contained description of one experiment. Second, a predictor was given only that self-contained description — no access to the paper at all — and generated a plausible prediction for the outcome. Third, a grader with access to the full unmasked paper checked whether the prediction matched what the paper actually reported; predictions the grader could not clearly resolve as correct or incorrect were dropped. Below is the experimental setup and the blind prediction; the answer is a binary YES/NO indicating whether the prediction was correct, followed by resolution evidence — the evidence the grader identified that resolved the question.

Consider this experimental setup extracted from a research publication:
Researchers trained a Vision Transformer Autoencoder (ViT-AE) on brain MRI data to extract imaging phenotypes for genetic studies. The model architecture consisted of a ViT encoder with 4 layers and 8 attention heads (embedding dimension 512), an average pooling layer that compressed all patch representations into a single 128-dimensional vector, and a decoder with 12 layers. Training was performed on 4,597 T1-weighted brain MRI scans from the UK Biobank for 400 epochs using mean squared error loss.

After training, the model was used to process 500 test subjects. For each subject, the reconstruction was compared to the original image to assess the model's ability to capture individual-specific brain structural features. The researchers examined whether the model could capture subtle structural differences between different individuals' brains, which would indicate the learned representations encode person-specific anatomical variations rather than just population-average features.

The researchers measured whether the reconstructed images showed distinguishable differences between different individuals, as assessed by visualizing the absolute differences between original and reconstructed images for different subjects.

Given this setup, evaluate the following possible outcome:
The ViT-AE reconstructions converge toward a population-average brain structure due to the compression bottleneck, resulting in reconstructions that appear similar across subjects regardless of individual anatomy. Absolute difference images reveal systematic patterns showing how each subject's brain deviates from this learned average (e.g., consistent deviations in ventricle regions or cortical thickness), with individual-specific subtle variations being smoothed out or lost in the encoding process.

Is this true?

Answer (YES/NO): NO